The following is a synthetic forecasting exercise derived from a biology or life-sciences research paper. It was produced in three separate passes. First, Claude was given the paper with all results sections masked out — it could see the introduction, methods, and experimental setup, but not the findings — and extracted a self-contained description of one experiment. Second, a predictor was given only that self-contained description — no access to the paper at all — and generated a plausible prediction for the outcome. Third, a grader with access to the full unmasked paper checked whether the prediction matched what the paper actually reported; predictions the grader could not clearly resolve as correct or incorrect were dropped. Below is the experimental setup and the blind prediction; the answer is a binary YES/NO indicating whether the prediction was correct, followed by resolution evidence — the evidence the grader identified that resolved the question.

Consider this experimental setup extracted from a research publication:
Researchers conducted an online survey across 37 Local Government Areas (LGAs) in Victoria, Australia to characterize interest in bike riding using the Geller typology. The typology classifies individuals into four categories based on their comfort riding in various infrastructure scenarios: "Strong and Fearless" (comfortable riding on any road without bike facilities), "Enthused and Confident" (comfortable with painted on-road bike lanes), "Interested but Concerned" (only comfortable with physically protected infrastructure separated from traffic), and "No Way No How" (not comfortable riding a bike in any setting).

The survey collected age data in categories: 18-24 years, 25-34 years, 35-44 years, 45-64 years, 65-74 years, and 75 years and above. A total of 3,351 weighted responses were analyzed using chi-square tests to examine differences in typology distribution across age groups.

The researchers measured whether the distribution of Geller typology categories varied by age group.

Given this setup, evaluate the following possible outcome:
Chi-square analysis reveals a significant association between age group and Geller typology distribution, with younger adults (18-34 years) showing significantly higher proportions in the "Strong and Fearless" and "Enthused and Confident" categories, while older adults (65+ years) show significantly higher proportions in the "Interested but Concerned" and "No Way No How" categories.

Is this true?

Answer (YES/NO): NO